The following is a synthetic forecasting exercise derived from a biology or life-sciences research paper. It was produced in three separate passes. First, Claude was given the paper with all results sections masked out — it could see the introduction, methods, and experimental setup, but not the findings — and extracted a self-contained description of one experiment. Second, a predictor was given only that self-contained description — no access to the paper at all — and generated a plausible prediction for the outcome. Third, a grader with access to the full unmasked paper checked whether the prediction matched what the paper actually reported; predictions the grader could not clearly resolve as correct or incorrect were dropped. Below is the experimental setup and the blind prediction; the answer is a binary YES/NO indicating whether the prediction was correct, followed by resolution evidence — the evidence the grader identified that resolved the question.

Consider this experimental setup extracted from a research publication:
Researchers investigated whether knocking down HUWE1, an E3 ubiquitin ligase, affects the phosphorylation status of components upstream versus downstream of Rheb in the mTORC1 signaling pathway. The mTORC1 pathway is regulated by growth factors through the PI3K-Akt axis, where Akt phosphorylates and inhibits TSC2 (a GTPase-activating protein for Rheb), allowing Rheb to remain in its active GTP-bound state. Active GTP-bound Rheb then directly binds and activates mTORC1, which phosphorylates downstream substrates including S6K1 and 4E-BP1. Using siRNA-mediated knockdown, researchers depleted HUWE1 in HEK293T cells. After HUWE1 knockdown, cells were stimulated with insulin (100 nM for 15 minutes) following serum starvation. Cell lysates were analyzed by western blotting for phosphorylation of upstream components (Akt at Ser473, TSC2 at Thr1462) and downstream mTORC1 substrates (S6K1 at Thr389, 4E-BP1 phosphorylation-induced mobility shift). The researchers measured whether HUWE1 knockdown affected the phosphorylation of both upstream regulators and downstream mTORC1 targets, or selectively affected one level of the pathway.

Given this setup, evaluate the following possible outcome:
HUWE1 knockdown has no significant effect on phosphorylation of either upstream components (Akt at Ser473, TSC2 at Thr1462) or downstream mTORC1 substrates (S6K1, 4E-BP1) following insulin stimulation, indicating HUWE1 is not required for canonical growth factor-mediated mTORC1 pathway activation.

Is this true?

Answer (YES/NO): NO